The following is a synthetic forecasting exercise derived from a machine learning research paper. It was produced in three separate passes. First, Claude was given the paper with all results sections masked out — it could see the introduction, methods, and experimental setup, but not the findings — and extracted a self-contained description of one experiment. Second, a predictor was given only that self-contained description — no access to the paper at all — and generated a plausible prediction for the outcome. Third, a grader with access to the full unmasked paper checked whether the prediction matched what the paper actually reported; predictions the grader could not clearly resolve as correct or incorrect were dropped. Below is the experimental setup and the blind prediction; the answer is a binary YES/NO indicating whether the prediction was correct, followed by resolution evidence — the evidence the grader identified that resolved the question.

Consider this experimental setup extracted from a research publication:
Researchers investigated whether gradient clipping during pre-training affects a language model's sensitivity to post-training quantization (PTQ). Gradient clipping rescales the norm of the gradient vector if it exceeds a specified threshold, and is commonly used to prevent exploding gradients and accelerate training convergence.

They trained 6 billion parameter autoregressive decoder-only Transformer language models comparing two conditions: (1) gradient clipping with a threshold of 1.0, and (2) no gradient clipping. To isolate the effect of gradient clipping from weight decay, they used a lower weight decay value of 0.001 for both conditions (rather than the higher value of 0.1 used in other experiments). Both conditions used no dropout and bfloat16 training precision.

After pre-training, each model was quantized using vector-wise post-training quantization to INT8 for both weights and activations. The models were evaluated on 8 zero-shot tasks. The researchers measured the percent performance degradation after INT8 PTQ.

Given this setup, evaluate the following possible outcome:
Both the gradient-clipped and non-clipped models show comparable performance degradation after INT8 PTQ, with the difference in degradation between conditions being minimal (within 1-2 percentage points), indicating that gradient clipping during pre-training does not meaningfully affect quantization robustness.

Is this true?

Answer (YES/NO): NO